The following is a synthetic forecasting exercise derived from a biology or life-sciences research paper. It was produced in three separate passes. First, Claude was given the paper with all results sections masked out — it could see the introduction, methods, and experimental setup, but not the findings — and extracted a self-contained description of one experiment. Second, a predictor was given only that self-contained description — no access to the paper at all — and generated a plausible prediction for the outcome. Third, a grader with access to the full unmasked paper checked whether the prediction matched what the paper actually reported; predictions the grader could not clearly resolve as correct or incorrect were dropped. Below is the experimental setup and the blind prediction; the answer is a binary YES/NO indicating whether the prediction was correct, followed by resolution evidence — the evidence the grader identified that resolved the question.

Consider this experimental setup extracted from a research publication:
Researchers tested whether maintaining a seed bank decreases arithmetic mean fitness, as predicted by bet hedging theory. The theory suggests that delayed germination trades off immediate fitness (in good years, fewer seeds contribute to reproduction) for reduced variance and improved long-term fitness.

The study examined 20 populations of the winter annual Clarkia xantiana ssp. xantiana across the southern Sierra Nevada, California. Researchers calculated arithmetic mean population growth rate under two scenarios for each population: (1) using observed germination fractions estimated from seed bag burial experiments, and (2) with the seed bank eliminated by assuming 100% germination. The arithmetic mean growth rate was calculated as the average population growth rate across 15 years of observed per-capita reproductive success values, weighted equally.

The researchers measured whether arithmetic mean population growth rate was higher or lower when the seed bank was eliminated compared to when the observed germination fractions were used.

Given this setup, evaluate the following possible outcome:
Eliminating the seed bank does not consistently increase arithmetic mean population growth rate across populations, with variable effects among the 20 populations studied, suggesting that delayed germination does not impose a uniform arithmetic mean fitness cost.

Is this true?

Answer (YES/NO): NO